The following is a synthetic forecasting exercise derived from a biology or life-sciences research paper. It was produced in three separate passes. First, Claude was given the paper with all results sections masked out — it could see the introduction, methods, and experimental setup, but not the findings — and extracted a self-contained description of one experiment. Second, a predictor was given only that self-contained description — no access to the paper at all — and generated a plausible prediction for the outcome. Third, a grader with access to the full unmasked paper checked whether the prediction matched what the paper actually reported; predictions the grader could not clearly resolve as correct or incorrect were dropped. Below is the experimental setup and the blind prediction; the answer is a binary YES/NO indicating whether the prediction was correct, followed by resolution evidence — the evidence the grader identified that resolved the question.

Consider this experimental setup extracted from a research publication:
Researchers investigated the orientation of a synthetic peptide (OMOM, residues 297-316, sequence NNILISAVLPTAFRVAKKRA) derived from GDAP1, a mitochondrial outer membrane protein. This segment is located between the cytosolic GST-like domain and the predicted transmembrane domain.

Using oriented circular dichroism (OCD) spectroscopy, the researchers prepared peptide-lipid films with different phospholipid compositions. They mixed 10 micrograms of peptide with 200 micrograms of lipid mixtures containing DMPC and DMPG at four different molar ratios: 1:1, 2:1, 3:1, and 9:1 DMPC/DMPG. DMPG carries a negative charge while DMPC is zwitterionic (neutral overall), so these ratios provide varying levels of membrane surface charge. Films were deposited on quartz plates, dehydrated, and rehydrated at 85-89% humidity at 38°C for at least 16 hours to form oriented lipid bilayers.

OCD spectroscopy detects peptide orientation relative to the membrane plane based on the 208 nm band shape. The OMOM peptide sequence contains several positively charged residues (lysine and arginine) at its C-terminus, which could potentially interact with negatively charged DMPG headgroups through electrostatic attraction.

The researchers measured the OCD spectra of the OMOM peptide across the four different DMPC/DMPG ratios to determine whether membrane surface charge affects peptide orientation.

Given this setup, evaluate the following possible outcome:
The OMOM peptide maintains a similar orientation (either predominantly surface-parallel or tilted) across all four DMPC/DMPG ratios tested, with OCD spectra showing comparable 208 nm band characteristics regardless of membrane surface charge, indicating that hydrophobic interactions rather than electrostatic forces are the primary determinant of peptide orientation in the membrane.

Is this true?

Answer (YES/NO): YES